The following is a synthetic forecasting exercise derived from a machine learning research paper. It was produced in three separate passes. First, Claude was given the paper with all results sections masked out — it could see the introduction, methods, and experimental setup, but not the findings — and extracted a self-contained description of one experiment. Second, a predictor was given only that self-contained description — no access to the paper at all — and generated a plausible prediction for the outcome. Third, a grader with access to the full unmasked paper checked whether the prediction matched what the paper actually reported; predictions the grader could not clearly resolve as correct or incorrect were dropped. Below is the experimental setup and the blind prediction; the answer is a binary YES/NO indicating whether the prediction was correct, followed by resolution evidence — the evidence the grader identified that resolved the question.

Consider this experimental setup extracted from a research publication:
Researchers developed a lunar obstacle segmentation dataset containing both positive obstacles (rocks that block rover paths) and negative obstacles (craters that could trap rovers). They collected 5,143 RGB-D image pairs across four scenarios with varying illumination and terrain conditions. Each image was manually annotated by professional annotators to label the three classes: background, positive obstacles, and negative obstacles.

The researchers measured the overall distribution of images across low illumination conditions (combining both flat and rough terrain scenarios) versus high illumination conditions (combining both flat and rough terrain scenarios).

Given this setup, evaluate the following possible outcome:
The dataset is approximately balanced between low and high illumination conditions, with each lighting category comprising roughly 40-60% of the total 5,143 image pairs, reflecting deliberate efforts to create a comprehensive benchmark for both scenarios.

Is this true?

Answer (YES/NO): YES